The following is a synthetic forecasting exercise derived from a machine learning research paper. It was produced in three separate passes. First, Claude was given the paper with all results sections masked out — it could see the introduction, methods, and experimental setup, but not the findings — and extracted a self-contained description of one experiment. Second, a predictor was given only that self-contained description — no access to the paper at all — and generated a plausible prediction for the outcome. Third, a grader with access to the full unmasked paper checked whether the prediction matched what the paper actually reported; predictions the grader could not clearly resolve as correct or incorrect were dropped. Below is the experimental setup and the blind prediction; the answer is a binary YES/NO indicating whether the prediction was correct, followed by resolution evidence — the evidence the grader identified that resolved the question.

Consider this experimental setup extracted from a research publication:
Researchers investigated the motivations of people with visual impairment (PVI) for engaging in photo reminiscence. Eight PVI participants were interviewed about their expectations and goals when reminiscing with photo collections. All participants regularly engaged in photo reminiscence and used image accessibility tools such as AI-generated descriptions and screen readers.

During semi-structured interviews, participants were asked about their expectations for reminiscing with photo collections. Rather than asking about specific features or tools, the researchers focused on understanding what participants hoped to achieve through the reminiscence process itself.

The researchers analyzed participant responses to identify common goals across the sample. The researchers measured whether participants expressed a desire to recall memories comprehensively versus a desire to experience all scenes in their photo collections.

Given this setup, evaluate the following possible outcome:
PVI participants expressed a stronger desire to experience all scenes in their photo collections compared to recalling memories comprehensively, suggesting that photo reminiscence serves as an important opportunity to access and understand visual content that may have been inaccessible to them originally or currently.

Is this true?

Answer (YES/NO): YES